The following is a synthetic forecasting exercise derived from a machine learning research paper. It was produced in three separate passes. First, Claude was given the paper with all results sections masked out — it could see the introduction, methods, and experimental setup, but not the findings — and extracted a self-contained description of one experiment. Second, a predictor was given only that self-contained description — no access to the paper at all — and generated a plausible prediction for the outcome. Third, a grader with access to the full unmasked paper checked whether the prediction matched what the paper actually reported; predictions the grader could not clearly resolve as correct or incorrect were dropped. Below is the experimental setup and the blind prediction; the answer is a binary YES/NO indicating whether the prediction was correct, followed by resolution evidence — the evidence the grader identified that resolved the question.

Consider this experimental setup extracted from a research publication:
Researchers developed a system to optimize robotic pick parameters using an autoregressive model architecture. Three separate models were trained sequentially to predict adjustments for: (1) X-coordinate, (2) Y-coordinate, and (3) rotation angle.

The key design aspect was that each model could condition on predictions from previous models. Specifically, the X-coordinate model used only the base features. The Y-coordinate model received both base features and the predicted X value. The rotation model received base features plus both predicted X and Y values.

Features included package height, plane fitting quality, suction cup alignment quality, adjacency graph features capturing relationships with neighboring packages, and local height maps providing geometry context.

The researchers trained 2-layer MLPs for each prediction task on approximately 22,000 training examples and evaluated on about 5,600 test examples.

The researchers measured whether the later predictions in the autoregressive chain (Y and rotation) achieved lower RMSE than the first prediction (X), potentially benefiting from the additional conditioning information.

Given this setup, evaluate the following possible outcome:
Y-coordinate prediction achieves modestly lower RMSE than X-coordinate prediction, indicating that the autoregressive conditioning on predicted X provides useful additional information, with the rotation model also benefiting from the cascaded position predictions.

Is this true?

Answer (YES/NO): NO